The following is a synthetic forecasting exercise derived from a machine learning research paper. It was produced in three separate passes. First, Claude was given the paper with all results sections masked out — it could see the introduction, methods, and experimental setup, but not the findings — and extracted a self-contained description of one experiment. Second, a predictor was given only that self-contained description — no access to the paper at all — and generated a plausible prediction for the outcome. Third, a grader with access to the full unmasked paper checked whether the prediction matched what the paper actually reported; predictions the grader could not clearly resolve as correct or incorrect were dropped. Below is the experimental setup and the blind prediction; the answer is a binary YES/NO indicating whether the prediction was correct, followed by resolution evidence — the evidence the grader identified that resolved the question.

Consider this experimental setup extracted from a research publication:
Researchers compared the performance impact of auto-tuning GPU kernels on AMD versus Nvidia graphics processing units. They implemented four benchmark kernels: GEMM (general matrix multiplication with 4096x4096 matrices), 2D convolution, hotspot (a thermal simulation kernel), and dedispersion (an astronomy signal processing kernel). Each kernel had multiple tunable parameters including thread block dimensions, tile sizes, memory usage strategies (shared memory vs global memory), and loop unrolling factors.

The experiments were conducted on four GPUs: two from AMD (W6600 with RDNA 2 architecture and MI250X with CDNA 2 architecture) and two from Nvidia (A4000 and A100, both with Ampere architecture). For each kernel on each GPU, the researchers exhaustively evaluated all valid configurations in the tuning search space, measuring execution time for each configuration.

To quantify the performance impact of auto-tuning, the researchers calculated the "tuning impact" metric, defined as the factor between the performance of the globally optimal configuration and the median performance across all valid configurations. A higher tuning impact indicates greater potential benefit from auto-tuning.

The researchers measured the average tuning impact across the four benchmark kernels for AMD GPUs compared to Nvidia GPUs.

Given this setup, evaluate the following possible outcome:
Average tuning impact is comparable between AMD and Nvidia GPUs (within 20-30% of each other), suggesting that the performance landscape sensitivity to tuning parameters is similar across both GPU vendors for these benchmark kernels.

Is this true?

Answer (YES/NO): NO